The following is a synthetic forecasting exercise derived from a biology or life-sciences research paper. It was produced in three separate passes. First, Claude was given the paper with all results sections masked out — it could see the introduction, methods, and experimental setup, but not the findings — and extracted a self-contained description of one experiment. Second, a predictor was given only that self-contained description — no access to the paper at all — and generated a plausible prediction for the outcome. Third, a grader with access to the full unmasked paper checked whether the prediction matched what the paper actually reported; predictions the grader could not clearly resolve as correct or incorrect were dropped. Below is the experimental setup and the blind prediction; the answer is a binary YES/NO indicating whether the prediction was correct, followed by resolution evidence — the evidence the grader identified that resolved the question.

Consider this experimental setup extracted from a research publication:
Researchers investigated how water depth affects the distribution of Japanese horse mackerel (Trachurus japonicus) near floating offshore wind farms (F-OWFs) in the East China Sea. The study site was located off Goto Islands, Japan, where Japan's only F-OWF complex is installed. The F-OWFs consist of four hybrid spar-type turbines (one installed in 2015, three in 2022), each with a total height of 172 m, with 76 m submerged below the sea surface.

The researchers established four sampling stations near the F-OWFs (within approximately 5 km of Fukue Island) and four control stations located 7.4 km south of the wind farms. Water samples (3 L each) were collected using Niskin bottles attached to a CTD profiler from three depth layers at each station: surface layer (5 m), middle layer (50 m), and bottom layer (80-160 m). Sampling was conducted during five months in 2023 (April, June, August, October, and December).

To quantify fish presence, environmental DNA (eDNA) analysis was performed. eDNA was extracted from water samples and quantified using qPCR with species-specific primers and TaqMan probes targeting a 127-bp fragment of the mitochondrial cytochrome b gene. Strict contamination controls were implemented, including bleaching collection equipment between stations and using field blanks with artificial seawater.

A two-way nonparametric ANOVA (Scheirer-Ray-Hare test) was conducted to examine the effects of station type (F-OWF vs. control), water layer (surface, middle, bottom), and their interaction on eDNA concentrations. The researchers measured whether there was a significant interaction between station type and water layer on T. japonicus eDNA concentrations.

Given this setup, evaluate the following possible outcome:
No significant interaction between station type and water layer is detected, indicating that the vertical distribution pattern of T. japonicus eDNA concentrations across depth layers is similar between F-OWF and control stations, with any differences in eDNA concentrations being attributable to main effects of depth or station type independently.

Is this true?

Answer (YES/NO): YES